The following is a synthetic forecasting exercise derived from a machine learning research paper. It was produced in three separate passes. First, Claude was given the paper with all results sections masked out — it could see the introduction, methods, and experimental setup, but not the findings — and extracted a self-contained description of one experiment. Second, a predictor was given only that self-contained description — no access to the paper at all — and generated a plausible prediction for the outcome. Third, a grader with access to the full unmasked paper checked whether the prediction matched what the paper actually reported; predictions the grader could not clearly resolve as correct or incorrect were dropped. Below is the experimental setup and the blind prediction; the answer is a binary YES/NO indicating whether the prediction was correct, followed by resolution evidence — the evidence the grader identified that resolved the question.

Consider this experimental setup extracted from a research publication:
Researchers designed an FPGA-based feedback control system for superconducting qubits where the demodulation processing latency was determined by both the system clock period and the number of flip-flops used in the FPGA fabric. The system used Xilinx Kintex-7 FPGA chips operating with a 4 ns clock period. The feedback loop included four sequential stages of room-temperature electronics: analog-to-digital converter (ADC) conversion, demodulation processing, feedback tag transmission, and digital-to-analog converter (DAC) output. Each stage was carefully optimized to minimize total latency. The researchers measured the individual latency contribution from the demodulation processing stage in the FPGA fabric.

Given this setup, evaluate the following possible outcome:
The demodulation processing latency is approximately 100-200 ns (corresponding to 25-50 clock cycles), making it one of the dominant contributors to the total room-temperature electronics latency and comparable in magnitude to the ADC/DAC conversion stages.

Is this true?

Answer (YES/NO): NO